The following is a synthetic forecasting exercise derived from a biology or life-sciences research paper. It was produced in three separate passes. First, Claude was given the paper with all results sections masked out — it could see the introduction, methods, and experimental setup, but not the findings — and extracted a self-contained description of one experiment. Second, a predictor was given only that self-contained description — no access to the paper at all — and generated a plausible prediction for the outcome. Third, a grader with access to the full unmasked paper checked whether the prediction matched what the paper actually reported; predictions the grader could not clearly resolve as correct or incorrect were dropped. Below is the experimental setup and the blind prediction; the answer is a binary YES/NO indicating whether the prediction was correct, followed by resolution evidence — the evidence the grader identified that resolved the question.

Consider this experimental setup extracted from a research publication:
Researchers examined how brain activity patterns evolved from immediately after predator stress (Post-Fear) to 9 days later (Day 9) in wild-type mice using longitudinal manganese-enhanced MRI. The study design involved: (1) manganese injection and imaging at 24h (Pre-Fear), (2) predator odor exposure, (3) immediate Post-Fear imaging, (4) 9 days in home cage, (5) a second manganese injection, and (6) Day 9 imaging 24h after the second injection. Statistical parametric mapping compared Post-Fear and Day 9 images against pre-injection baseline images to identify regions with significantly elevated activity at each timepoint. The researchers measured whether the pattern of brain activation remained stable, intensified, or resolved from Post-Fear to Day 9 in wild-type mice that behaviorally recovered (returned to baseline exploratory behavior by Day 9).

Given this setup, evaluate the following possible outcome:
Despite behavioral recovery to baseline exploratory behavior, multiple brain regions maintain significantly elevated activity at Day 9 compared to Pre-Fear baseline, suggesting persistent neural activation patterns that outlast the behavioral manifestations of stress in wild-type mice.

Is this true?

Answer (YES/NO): YES